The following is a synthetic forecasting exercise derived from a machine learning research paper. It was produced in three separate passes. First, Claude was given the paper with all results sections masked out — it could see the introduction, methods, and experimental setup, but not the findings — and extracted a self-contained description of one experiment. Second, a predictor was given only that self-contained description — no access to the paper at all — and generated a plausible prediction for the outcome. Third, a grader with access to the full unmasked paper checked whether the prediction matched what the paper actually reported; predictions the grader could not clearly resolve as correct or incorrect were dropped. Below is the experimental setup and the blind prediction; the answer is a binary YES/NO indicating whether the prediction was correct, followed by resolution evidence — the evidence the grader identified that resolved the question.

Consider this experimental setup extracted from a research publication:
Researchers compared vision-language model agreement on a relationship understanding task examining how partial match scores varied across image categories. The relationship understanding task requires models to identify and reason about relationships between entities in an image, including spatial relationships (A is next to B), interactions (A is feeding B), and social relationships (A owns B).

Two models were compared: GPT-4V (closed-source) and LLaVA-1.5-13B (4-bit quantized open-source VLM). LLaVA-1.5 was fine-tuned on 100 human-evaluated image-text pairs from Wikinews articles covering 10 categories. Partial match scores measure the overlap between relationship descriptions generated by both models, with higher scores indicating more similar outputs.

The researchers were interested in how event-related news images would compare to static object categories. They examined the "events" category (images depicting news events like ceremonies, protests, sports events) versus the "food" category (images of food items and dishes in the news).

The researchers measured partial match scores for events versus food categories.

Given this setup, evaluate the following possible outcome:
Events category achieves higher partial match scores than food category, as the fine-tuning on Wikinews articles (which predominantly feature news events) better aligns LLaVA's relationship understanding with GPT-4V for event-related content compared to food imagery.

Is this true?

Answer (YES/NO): NO